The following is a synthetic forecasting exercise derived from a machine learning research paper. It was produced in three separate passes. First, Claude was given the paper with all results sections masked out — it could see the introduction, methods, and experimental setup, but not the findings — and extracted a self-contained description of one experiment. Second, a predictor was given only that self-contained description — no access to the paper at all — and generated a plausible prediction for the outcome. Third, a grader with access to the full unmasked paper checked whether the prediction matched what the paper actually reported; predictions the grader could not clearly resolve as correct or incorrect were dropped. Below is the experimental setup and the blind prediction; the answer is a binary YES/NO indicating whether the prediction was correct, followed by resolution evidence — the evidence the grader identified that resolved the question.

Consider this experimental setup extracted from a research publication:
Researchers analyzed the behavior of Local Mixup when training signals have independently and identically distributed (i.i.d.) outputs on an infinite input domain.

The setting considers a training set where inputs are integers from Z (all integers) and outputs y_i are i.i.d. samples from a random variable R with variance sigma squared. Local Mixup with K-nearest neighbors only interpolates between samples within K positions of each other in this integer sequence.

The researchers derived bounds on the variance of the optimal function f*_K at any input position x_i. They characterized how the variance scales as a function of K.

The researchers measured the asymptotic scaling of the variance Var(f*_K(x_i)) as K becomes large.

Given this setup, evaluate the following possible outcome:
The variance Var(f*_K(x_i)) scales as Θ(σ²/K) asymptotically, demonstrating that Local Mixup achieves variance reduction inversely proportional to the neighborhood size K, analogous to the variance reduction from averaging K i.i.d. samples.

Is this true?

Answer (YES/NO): NO